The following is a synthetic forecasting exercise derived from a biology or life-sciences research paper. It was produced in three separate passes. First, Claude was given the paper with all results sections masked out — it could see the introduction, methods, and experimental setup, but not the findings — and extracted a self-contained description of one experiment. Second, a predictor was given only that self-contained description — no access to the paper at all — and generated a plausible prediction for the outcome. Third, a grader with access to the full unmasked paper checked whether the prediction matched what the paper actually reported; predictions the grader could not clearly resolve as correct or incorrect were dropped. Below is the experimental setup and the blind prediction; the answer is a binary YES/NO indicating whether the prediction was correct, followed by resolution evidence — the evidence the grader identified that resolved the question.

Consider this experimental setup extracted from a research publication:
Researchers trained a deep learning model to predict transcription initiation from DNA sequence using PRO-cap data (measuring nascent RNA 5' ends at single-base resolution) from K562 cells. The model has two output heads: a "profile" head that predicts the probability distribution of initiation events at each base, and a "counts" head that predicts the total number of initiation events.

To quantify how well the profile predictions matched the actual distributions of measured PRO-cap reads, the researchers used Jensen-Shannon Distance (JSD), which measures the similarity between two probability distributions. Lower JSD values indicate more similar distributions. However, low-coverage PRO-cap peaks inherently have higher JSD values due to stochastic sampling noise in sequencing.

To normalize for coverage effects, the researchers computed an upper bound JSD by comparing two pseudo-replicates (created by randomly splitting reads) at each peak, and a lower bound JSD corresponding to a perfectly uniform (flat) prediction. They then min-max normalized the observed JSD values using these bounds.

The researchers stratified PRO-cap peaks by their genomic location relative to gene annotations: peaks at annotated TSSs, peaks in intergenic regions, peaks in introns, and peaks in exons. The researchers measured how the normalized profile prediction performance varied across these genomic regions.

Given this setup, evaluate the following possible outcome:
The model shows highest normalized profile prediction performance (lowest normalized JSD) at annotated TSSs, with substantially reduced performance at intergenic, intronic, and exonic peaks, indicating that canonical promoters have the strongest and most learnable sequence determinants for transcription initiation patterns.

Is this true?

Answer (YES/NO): NO